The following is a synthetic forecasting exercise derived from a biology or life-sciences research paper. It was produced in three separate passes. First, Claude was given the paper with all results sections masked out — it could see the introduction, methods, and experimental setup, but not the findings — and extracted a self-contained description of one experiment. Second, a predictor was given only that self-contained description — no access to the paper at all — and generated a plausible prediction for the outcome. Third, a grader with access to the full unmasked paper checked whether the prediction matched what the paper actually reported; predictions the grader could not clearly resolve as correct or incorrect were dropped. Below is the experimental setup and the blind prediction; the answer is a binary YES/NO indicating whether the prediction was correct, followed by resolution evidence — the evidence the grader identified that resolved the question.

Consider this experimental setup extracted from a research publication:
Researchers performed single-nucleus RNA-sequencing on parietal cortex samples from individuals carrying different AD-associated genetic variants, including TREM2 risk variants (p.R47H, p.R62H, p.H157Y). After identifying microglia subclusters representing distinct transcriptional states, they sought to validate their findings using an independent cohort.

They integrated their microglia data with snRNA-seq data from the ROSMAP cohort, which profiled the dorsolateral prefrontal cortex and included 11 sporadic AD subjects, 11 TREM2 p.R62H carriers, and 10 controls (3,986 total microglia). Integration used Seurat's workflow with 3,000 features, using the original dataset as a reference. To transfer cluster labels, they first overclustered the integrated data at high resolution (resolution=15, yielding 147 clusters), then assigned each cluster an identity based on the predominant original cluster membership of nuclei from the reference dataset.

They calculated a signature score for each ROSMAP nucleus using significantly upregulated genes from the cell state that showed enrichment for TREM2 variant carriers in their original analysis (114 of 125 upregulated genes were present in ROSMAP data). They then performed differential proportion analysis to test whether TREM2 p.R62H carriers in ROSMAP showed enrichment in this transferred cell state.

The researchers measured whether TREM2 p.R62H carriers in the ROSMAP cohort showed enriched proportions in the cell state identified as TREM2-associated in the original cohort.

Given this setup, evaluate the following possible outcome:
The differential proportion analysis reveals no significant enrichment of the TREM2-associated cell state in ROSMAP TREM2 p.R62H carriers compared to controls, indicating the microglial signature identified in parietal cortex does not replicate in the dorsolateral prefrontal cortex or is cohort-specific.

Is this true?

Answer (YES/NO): NO